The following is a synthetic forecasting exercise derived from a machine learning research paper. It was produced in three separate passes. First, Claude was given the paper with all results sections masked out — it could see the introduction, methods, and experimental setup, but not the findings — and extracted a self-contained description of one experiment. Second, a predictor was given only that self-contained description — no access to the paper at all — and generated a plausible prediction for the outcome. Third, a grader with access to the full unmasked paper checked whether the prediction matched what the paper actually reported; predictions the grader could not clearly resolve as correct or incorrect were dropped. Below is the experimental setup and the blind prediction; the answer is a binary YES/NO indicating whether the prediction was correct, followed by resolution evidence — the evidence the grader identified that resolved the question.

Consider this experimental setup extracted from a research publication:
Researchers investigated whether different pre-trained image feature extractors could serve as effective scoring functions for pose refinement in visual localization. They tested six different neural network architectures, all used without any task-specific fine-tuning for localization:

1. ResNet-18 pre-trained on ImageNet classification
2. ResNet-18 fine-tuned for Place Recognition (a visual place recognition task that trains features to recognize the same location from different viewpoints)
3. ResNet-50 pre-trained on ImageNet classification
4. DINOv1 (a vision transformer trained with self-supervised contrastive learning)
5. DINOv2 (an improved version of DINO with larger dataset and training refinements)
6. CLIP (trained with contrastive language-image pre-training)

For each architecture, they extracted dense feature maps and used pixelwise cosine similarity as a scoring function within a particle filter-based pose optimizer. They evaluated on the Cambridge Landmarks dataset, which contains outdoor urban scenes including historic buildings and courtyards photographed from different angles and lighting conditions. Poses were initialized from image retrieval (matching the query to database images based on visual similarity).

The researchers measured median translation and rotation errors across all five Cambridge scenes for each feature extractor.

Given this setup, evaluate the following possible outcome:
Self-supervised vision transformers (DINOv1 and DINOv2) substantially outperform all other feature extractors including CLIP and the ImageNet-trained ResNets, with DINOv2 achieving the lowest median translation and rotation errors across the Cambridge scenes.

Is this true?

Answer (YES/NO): NO